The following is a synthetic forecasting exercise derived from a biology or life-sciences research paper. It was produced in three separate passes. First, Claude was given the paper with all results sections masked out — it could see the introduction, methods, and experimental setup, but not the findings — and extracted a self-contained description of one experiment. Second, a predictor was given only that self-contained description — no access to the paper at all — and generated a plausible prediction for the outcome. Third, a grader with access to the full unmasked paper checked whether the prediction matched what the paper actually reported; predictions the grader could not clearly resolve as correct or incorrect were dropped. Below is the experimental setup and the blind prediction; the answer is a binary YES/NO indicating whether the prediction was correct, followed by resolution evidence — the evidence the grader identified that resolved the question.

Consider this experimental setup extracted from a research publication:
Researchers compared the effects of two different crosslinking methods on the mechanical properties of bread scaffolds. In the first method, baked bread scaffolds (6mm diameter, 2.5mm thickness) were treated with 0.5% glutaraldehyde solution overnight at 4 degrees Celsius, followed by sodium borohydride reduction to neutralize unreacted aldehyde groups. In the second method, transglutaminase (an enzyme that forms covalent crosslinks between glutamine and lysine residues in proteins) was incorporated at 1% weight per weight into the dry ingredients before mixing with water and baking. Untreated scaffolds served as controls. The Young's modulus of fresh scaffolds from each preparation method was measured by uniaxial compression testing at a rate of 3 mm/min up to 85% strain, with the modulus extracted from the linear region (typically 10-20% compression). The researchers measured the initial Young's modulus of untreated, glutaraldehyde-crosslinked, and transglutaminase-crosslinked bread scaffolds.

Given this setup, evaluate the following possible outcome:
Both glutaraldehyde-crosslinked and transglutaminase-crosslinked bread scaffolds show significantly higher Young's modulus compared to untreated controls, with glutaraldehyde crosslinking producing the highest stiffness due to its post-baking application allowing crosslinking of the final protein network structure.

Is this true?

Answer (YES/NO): NO